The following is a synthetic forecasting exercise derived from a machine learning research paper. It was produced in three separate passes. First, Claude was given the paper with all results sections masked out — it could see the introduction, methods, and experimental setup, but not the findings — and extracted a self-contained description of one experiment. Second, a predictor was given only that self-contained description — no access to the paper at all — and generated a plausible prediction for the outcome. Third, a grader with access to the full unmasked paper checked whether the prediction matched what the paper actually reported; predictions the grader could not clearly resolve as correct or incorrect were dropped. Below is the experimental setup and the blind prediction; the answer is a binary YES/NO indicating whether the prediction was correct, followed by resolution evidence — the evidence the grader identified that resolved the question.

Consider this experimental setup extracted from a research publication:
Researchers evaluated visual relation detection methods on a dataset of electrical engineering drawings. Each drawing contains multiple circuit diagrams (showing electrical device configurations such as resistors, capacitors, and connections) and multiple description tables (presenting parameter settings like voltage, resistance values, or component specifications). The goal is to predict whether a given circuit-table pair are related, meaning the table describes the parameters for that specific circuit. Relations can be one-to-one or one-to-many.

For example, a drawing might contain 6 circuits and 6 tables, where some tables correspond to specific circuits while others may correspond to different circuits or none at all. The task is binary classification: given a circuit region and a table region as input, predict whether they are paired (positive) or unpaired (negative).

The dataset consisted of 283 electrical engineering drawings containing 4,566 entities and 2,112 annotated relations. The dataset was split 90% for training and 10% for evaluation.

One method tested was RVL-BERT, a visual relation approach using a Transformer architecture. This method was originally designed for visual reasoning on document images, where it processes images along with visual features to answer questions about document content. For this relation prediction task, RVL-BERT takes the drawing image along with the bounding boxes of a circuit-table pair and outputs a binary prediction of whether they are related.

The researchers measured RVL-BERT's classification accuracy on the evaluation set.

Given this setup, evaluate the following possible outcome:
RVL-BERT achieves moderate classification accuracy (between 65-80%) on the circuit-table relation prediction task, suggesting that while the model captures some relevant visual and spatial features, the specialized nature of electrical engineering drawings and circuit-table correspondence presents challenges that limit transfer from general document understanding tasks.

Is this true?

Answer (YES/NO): NO